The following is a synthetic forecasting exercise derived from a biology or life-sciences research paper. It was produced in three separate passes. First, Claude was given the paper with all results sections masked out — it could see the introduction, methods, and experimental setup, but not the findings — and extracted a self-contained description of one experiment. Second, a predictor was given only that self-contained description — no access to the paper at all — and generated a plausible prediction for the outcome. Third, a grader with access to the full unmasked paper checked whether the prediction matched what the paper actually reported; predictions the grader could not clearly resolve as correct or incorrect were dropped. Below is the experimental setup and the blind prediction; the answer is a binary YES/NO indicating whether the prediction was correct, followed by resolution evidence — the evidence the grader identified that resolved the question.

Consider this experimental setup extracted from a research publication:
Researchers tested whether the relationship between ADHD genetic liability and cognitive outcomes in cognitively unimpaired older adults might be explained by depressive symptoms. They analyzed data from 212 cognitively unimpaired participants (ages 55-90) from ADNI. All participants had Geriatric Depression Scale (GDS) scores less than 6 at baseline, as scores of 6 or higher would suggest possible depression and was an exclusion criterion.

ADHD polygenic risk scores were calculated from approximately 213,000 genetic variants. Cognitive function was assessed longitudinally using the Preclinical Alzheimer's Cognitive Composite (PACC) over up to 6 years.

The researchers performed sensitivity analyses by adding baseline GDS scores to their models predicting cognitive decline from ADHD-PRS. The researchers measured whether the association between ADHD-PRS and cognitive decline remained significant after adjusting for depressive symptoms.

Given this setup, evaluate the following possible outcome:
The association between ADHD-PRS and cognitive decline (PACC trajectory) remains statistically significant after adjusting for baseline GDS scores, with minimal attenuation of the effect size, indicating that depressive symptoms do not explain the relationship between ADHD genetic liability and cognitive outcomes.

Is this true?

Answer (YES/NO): YES